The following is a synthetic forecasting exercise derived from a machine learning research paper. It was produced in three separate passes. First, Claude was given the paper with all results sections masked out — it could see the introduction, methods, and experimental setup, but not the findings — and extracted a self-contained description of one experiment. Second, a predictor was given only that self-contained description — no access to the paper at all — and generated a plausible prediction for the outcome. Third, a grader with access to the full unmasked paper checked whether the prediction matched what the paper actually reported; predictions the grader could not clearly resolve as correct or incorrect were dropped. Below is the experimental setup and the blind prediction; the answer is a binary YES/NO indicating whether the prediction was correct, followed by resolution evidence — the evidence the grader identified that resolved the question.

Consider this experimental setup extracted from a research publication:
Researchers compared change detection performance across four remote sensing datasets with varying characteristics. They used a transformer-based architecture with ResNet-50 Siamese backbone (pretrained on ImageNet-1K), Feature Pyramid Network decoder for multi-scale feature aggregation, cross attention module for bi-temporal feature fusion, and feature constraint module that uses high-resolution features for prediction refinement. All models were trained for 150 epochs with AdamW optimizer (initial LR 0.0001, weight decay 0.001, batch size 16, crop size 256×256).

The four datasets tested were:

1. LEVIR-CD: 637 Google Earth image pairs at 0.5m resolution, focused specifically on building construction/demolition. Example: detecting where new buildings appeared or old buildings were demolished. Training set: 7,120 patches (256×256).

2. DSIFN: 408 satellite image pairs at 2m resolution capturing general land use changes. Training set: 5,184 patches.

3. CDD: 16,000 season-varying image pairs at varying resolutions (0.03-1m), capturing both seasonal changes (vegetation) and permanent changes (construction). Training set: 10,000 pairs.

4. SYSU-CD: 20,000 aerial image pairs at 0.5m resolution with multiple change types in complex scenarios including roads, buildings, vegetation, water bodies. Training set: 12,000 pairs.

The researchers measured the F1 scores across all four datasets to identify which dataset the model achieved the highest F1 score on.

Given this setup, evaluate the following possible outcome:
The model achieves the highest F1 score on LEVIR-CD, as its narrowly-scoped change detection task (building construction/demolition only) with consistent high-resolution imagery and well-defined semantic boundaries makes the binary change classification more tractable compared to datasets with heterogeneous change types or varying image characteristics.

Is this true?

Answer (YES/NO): NO